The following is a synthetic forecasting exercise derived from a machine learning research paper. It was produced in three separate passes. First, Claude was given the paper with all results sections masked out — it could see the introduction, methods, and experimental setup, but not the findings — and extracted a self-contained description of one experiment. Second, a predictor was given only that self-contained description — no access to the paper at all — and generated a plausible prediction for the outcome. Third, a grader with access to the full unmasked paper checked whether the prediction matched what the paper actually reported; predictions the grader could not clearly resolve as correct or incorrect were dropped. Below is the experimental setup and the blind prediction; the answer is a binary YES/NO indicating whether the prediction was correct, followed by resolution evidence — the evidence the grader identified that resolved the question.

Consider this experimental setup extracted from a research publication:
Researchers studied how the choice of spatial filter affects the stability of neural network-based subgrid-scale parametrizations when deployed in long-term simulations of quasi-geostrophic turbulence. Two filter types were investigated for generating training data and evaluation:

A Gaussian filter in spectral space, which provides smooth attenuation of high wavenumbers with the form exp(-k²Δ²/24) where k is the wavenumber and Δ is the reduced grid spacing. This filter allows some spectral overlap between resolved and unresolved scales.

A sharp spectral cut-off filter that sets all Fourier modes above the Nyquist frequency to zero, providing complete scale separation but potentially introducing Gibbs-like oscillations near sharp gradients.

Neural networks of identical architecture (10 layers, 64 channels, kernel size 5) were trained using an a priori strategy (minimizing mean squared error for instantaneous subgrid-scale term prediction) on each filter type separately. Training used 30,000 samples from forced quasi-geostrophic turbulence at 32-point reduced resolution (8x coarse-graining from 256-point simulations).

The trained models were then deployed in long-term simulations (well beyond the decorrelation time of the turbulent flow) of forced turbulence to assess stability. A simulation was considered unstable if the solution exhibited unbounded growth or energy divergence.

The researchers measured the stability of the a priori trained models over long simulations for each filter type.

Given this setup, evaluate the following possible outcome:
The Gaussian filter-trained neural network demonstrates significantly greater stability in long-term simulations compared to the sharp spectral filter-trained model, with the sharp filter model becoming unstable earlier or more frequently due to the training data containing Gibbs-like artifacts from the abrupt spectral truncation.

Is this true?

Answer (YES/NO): NO